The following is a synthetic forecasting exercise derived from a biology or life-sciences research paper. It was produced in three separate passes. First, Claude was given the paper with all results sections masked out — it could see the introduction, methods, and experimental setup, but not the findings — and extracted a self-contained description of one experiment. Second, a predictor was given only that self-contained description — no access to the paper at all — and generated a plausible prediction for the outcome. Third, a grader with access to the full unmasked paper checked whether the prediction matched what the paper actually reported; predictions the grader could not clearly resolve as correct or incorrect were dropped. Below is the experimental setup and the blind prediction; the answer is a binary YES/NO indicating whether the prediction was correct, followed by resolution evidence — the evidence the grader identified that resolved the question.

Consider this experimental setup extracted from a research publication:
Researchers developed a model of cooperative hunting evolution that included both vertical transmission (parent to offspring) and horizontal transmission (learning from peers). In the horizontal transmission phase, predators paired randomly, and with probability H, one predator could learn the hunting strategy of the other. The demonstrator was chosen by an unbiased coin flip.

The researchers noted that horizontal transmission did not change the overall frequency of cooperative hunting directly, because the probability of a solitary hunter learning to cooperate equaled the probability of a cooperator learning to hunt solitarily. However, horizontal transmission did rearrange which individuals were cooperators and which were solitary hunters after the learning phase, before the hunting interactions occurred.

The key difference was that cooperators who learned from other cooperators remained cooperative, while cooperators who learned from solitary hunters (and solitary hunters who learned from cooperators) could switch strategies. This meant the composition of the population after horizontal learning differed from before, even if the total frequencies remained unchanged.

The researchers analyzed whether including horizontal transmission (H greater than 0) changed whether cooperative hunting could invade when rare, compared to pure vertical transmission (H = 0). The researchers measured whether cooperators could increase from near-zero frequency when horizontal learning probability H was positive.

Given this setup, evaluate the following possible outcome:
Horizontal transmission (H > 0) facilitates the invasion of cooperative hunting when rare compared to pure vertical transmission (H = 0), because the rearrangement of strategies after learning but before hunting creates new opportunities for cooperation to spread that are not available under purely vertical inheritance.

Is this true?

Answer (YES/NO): YES